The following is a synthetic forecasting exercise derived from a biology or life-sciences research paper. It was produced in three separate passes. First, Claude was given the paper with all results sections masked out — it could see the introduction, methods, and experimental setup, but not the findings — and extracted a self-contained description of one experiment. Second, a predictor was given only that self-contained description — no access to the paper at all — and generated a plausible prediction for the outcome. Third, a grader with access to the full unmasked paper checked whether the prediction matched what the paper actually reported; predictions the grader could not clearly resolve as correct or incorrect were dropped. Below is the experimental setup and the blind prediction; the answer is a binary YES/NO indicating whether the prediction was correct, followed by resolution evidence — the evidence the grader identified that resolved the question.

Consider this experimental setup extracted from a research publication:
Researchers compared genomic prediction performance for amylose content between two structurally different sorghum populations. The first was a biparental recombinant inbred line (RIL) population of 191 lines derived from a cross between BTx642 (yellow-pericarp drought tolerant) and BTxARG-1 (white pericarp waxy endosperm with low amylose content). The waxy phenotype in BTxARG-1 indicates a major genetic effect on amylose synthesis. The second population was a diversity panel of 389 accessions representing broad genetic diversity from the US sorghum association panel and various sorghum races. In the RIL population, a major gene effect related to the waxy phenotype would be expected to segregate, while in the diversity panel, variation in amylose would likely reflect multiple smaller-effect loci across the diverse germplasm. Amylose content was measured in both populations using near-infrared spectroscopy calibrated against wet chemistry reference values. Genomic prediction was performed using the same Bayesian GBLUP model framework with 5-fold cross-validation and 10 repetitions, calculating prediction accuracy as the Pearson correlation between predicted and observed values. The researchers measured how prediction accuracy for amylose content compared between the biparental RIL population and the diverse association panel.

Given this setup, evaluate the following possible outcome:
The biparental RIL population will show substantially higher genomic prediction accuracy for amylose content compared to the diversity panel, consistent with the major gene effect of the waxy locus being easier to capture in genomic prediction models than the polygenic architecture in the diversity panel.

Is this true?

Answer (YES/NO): NO